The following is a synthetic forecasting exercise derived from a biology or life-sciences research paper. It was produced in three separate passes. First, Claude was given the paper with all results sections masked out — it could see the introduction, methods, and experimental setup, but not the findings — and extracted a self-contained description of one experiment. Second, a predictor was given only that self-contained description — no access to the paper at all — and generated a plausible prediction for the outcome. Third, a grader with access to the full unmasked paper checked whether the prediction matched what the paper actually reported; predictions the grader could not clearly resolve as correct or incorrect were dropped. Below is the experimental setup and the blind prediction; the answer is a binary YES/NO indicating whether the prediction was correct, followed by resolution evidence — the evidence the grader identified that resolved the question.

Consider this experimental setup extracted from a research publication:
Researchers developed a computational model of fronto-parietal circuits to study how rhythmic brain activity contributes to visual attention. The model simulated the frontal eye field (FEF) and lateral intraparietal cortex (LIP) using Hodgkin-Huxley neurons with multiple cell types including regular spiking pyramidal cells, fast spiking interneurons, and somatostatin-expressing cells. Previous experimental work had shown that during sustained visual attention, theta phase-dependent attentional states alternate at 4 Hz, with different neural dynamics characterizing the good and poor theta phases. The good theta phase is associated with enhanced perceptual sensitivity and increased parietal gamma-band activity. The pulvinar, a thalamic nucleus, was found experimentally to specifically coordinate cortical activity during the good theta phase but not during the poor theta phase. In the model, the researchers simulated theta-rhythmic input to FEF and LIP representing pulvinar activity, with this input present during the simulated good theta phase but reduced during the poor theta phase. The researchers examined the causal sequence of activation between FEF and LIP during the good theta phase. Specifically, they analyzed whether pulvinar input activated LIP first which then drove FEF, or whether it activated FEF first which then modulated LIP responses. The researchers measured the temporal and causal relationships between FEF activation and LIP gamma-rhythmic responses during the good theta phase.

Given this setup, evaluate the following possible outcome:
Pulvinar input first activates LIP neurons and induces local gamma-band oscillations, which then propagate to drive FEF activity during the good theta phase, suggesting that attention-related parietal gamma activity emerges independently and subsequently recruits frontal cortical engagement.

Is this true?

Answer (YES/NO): NO